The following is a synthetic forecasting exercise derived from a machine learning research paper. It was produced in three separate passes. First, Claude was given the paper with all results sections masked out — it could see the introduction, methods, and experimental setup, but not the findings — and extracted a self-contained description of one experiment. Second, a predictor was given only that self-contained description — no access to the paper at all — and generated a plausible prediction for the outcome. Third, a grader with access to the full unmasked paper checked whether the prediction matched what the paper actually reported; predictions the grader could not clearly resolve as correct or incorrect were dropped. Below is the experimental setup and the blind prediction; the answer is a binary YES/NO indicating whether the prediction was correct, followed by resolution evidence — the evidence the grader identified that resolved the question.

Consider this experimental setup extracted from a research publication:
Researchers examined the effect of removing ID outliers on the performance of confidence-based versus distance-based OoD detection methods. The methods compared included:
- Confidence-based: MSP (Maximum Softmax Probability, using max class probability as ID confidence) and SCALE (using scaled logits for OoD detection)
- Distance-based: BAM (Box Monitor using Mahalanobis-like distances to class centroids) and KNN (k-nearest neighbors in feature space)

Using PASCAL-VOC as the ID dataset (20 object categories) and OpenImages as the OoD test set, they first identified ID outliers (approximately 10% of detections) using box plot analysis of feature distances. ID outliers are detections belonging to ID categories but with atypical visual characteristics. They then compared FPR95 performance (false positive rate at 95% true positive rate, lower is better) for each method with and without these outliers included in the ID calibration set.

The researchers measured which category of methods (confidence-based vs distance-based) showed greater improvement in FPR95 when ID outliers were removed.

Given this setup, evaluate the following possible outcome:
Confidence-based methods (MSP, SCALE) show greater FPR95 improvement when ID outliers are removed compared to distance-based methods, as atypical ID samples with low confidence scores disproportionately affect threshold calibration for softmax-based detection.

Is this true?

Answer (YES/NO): NO